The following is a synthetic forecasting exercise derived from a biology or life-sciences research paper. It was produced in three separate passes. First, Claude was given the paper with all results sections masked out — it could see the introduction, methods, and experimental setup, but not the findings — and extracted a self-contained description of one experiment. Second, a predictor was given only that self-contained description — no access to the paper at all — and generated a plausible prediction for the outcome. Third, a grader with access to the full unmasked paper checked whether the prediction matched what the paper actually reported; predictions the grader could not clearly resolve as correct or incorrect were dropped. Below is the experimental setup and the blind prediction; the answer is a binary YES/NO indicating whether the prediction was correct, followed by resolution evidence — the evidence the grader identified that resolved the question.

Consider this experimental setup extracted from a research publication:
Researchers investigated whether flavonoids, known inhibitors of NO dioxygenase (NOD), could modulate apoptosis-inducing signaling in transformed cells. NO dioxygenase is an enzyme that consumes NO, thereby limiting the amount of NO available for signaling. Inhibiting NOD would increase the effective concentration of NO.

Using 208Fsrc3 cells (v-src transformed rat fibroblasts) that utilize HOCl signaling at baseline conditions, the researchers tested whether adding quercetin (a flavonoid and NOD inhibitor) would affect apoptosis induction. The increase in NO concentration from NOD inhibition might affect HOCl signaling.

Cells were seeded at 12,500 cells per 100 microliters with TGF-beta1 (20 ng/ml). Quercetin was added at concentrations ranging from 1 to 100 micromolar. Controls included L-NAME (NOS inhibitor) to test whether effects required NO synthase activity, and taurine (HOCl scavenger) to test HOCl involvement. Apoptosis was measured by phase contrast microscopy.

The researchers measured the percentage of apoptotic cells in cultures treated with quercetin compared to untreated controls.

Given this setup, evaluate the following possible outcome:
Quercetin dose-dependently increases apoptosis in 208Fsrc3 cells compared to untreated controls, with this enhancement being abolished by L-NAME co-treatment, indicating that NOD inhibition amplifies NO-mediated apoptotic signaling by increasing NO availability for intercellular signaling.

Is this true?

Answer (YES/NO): NO